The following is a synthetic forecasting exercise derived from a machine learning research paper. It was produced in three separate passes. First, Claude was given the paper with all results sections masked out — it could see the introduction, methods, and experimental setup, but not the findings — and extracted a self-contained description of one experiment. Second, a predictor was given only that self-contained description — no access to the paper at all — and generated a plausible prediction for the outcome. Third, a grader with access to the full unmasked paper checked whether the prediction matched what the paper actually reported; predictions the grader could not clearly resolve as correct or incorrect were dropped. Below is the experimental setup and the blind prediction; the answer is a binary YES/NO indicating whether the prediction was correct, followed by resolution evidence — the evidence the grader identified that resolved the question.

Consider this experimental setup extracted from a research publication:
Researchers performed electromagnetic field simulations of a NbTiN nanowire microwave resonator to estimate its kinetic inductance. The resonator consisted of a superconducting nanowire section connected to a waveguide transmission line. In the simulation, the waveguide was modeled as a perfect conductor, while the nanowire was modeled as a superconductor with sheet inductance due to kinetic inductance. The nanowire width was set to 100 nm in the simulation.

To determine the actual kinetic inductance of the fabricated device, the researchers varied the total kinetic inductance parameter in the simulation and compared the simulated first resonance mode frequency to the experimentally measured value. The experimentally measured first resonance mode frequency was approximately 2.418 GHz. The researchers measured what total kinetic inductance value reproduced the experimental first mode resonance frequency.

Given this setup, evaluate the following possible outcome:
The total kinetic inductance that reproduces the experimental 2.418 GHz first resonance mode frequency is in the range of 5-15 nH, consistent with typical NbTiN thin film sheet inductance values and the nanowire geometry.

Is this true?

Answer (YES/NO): NO